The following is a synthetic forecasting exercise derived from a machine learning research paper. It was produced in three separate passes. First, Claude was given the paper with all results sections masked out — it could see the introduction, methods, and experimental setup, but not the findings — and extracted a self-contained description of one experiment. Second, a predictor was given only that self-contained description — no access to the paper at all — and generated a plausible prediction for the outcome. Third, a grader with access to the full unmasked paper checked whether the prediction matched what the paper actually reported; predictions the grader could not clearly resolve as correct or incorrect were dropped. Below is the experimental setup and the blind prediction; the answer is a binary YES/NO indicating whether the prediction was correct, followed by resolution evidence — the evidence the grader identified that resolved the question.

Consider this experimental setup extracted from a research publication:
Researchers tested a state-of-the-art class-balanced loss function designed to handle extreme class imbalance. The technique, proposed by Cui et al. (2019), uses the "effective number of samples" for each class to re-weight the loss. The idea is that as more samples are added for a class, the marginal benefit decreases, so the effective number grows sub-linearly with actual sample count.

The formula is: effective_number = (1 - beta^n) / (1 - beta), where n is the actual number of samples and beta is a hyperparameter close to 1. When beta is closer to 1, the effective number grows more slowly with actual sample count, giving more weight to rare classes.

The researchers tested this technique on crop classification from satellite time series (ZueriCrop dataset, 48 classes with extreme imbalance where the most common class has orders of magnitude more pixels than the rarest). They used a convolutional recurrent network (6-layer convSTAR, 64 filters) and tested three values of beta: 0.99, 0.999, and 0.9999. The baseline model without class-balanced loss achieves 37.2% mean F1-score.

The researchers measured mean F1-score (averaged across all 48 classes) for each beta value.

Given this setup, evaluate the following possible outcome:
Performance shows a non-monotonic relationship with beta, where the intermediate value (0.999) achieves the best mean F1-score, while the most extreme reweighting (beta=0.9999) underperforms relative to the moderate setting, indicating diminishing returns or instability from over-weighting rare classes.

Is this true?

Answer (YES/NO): NO